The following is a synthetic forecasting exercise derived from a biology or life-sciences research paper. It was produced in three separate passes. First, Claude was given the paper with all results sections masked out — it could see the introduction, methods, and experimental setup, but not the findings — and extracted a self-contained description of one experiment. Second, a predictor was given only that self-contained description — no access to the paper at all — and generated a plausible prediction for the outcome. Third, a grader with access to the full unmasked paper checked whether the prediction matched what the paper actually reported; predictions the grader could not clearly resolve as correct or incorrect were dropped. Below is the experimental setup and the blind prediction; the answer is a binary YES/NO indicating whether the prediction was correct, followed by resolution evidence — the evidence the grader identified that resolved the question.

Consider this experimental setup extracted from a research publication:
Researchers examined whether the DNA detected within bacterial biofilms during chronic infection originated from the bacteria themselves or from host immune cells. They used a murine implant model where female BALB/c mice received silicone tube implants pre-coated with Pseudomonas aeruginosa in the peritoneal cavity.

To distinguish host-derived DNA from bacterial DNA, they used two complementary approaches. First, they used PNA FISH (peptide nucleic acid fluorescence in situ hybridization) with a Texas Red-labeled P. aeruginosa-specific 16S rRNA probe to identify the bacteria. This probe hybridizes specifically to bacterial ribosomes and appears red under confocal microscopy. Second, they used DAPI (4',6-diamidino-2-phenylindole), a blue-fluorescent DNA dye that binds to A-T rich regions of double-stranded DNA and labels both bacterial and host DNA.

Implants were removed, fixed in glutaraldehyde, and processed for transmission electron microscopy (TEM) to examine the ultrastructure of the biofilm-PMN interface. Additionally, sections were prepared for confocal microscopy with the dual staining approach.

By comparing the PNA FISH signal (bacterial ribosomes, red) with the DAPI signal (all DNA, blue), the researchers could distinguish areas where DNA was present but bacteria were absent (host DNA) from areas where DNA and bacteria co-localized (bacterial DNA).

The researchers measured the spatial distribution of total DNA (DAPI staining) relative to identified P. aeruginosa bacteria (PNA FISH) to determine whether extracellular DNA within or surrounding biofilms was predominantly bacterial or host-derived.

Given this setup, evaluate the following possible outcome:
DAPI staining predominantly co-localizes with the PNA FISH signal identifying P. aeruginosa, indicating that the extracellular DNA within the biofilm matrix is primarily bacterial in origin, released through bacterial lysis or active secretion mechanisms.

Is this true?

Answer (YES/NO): NO